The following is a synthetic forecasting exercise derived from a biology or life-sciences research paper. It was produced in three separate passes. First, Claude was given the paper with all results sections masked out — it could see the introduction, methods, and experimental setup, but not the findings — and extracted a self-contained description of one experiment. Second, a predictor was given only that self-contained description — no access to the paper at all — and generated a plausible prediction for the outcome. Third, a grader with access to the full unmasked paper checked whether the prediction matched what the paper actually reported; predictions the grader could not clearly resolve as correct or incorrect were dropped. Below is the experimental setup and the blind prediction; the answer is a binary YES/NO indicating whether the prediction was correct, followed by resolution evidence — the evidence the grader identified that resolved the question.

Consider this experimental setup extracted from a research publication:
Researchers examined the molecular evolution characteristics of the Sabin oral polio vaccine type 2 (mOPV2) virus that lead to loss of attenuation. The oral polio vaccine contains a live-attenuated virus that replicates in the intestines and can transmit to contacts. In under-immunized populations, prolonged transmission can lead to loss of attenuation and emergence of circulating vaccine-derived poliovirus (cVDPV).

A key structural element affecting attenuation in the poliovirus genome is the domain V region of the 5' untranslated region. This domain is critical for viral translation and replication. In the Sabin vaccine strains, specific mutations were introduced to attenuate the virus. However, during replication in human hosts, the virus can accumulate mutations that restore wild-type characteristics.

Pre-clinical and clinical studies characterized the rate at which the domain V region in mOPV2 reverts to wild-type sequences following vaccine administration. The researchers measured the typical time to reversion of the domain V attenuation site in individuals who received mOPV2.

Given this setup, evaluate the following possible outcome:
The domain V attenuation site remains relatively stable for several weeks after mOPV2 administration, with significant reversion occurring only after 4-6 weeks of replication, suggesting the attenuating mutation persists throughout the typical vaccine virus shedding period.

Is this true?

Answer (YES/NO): NO